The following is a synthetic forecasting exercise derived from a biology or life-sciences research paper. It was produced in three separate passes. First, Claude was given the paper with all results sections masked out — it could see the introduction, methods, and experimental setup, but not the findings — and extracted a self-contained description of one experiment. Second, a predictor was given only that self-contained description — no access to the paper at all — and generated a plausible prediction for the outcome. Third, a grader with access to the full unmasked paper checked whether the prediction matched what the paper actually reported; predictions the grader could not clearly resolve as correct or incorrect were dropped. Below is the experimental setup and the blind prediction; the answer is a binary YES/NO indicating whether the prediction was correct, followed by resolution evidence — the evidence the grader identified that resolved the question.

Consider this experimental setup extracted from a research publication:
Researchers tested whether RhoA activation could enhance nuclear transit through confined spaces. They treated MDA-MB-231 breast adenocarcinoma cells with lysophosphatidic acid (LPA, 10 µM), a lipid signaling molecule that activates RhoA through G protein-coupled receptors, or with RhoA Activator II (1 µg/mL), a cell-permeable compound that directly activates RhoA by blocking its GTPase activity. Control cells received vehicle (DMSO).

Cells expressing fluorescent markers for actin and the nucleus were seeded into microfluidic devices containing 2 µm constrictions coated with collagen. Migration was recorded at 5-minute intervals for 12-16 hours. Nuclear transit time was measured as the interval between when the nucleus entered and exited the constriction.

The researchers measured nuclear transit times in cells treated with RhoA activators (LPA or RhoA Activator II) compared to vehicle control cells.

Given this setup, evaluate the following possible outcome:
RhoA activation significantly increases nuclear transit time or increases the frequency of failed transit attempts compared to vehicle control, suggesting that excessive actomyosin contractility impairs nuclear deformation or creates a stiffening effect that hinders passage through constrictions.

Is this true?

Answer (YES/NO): NO